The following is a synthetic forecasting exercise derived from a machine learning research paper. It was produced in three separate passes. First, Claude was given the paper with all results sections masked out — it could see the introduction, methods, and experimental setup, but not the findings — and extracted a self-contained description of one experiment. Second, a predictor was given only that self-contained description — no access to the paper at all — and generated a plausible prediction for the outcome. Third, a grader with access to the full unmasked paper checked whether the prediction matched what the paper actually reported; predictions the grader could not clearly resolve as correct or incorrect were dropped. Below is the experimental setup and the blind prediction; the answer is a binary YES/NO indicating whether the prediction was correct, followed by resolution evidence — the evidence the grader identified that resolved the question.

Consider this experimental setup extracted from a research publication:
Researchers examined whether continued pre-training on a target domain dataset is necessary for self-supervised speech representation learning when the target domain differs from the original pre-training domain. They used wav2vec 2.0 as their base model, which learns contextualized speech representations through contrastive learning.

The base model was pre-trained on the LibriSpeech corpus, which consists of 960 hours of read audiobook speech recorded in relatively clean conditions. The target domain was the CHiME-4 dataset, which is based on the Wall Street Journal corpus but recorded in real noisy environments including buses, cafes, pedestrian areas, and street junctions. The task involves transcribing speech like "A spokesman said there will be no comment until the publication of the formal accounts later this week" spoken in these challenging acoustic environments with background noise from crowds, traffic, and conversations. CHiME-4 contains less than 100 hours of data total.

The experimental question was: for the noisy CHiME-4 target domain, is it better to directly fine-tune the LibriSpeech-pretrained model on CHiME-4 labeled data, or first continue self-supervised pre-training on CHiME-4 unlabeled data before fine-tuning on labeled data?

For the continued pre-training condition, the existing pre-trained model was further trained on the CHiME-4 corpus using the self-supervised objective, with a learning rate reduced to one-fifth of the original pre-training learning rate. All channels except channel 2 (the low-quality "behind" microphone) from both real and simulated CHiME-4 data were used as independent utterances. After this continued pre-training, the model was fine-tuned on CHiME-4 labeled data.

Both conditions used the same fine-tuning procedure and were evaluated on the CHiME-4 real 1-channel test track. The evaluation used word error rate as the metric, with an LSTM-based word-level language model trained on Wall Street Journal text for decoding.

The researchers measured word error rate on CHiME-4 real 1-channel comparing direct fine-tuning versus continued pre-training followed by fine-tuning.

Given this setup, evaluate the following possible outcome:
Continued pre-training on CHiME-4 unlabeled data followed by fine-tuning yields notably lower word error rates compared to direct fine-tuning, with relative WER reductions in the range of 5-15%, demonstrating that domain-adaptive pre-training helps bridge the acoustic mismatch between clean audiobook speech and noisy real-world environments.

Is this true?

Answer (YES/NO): NO